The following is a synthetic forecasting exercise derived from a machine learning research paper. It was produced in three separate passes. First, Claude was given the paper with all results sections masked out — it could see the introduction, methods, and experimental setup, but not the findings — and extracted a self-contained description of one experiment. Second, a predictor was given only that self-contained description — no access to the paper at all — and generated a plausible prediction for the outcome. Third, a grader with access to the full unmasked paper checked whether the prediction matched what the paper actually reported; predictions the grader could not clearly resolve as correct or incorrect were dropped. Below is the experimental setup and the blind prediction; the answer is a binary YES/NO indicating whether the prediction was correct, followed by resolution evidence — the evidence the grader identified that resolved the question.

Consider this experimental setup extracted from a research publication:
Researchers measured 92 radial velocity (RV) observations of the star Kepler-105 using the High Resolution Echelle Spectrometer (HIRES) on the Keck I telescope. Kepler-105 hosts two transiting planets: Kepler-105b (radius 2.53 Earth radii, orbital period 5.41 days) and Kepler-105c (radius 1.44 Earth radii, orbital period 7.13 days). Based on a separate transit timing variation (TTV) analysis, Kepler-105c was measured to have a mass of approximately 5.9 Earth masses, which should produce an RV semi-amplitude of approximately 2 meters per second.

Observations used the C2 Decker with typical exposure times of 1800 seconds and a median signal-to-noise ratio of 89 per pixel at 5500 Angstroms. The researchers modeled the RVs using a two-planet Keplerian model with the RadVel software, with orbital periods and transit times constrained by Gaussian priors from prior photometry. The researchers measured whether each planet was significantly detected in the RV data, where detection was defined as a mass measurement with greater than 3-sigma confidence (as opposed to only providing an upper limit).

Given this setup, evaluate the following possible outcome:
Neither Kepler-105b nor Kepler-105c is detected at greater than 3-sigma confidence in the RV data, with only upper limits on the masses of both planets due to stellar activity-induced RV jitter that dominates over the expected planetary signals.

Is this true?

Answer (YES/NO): NO